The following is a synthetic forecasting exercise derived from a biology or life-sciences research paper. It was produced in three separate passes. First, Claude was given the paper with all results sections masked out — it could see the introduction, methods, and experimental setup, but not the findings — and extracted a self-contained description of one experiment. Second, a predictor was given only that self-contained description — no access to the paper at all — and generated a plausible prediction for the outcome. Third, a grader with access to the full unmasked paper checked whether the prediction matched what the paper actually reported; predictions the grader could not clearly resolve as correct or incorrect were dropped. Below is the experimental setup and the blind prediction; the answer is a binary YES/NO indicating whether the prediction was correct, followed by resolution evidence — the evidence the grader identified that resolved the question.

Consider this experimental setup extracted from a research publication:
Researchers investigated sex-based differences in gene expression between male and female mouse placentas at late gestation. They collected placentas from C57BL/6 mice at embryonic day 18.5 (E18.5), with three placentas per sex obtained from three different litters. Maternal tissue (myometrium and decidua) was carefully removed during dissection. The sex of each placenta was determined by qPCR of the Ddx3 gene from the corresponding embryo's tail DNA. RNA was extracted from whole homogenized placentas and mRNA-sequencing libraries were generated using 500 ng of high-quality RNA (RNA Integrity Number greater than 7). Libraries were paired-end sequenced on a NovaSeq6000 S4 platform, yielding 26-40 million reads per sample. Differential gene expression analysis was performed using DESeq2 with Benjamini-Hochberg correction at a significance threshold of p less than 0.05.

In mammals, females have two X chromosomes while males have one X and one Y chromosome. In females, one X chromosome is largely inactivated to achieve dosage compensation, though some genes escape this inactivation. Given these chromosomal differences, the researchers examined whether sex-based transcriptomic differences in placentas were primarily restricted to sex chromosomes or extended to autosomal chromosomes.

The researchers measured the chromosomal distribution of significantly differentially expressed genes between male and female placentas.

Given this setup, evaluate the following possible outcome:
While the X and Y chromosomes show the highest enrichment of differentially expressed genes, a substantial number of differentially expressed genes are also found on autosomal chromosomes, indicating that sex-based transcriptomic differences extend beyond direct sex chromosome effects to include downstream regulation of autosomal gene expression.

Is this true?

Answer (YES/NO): YES